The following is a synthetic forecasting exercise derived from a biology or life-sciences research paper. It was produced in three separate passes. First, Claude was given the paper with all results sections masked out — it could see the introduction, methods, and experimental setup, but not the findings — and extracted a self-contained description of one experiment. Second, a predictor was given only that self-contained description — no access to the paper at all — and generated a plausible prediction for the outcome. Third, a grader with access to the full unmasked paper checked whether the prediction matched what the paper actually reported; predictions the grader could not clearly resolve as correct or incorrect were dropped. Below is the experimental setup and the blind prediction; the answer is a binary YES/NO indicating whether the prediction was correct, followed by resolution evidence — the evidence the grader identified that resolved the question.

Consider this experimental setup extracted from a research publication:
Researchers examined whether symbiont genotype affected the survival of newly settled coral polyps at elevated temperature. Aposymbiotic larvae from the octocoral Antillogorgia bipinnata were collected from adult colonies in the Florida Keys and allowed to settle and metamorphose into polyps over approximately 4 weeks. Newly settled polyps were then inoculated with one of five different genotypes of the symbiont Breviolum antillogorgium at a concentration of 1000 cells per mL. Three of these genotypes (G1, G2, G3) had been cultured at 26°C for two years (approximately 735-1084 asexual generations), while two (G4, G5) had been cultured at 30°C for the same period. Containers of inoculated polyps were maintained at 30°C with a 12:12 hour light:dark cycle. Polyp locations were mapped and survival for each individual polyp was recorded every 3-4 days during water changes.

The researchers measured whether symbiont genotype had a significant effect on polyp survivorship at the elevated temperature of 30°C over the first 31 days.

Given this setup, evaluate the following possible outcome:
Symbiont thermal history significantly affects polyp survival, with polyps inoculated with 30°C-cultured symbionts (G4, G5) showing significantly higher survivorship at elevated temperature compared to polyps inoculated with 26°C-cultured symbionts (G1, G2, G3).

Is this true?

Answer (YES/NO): NO